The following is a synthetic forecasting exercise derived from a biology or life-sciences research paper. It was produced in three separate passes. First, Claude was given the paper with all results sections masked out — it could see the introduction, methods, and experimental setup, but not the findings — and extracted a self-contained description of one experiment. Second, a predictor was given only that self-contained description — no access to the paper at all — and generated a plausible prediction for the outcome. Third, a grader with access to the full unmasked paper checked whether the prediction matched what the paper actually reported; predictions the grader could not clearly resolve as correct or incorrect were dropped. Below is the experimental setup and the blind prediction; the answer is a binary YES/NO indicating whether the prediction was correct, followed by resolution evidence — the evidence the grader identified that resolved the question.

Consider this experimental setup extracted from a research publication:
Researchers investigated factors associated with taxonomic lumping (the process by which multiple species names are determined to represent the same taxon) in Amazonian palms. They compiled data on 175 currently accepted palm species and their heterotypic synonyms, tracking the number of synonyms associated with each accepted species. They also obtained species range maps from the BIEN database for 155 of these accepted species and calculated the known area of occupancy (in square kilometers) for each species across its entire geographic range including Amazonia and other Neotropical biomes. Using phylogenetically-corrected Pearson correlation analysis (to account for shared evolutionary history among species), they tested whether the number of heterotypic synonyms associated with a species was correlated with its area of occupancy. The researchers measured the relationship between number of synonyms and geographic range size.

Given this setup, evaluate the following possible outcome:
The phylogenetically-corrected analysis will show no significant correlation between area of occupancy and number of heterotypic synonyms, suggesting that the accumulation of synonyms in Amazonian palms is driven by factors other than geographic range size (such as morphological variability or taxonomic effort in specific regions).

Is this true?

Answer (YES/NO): NO